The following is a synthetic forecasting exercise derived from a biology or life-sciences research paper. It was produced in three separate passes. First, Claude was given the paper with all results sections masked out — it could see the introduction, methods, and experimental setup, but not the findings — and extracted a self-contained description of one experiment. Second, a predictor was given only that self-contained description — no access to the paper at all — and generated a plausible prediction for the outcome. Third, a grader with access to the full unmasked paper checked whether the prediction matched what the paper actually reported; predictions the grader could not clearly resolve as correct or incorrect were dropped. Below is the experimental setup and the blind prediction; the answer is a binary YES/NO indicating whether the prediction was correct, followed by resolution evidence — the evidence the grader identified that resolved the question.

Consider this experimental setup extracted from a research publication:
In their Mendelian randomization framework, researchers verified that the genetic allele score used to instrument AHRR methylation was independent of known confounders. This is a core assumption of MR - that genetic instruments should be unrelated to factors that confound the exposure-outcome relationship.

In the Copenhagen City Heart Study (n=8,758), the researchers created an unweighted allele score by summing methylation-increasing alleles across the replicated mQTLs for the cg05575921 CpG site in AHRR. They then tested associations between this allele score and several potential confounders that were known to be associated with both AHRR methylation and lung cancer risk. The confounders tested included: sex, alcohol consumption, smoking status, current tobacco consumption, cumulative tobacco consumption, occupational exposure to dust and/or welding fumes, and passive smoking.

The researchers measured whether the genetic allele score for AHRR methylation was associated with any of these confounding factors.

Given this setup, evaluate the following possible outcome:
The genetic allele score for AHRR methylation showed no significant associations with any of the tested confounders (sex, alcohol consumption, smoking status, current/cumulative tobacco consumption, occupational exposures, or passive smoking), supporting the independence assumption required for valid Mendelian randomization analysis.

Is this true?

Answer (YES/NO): YES